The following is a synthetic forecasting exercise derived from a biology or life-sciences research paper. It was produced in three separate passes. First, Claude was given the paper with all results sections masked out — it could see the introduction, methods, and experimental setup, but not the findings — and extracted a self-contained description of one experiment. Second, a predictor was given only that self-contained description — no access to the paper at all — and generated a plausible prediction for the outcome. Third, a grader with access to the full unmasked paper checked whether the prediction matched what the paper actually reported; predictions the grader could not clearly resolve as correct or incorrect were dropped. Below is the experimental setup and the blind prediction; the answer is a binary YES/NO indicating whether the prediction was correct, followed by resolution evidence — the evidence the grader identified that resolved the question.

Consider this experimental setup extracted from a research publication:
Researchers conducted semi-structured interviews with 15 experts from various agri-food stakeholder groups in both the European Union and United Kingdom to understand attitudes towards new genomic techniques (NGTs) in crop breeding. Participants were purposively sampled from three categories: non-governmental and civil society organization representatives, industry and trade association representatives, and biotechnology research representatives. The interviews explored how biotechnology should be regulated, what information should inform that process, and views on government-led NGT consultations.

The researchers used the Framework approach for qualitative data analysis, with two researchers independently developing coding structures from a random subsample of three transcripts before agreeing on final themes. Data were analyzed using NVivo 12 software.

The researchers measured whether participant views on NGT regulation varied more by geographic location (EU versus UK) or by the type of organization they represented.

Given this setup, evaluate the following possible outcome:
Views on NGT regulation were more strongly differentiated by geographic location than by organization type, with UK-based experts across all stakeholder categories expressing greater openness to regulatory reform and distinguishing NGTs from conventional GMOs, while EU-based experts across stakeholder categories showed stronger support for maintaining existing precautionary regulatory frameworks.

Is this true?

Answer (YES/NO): NO